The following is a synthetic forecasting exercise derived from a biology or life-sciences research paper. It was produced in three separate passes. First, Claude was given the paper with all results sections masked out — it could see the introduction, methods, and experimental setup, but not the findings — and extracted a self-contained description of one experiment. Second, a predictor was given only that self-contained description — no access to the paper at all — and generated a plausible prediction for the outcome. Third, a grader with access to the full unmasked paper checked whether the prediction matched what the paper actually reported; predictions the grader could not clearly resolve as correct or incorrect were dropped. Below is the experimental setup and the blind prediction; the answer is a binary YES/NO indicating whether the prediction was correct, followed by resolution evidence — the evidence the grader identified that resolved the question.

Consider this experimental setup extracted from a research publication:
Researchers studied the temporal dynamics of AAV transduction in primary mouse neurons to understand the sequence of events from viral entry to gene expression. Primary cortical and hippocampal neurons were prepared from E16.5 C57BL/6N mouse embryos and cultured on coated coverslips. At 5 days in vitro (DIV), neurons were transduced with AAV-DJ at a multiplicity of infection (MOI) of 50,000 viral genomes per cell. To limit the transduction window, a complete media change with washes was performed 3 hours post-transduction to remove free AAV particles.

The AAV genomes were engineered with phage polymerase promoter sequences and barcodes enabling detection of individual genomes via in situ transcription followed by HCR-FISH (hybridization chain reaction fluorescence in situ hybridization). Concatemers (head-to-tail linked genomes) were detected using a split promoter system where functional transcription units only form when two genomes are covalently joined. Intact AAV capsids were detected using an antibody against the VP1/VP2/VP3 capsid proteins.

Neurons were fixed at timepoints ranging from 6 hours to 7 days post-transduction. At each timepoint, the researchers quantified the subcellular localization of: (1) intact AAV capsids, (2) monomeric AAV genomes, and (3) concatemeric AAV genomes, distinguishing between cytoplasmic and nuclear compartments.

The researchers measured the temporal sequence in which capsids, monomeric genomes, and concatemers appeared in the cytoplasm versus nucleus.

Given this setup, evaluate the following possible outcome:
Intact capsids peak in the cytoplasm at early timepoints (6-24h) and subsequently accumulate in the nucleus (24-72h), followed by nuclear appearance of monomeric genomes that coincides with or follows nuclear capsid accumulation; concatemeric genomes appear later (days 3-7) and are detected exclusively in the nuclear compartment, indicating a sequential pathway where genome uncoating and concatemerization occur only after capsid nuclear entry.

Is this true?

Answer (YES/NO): NO